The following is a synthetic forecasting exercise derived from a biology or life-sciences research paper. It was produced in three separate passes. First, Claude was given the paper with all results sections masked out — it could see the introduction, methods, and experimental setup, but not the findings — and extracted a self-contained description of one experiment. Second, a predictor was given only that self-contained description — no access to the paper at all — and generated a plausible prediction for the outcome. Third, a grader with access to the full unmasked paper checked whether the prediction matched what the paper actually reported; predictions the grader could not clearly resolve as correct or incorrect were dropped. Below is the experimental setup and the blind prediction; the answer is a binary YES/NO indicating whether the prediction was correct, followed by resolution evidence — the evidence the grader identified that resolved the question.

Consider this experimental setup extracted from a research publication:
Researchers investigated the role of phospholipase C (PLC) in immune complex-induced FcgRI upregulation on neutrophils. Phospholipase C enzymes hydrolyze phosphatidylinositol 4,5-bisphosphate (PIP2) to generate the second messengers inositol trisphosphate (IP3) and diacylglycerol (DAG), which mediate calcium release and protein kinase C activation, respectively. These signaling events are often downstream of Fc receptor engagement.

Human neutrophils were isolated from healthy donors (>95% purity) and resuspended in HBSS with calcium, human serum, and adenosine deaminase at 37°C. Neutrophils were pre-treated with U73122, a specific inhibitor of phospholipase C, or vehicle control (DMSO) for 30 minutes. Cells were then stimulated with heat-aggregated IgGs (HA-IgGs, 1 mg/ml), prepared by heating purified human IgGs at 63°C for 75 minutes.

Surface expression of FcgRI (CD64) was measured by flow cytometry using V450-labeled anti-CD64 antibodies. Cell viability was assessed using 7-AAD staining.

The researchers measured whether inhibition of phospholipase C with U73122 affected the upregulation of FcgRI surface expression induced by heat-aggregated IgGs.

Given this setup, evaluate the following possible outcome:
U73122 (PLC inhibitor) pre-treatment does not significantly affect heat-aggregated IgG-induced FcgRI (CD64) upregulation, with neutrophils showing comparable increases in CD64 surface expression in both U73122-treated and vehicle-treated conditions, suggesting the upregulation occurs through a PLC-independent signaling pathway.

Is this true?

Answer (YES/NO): YES